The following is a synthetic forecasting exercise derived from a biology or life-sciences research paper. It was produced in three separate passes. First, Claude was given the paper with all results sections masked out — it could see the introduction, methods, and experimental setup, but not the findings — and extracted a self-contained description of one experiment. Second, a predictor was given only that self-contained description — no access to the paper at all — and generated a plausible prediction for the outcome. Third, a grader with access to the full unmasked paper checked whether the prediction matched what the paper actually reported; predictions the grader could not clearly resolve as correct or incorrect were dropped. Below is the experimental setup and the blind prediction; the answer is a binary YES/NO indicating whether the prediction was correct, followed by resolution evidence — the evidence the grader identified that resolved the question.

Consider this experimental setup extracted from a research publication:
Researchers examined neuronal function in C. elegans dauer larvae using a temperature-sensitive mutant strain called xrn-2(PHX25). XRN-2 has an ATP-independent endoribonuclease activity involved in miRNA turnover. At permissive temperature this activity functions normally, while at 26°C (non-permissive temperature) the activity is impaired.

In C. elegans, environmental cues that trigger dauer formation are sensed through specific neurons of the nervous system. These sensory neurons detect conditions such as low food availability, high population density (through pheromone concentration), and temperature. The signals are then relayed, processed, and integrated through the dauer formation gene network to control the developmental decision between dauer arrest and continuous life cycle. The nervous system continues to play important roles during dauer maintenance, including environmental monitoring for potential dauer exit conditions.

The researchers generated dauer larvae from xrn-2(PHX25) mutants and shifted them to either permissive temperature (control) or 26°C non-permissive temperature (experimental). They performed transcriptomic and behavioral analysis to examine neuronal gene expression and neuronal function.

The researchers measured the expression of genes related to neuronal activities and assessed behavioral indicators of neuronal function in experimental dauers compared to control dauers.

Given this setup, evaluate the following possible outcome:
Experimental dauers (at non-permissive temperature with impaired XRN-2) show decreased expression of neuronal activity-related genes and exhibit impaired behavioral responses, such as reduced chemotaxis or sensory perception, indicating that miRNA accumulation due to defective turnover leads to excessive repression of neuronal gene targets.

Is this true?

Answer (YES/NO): YES